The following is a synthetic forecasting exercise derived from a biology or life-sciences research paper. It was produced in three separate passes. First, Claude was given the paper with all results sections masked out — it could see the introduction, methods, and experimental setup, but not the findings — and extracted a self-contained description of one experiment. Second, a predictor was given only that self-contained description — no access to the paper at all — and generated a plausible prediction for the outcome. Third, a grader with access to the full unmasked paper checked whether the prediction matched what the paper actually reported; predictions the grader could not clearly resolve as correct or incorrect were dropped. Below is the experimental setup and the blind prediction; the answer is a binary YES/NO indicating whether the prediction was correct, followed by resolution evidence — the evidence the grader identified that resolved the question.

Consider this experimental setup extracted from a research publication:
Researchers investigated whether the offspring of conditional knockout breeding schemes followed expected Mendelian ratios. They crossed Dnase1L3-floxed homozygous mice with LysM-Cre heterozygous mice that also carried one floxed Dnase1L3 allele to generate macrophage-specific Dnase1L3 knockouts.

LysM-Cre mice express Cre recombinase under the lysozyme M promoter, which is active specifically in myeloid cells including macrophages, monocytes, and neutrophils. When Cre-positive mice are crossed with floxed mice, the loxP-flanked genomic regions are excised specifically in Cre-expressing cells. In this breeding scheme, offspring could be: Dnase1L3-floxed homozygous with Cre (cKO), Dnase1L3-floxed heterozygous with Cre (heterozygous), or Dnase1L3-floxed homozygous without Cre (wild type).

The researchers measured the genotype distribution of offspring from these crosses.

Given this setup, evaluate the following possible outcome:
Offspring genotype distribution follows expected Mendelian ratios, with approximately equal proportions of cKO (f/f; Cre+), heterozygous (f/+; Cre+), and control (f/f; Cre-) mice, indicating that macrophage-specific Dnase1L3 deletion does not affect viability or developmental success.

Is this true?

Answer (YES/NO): YES